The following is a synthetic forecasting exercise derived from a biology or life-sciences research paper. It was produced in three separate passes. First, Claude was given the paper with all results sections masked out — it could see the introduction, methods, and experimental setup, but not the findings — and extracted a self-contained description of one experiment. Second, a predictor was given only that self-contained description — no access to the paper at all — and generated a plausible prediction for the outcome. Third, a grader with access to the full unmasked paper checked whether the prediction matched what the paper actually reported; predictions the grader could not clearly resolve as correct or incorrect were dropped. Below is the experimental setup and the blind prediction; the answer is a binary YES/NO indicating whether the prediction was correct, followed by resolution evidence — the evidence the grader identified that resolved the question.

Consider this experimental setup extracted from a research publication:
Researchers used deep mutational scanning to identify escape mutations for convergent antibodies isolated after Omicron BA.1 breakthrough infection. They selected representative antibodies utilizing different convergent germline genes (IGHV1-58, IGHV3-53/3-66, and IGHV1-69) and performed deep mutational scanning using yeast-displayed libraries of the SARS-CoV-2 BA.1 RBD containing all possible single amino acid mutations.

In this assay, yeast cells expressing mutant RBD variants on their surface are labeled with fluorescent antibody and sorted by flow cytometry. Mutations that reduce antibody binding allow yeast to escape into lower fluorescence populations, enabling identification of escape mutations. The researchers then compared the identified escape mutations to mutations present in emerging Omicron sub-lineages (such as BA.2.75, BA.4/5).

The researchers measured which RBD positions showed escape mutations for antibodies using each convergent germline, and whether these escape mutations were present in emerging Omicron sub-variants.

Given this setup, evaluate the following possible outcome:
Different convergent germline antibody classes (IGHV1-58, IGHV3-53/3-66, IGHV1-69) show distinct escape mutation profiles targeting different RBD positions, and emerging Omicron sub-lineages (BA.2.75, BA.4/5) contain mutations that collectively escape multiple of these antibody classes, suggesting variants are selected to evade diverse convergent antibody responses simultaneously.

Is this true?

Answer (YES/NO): YES